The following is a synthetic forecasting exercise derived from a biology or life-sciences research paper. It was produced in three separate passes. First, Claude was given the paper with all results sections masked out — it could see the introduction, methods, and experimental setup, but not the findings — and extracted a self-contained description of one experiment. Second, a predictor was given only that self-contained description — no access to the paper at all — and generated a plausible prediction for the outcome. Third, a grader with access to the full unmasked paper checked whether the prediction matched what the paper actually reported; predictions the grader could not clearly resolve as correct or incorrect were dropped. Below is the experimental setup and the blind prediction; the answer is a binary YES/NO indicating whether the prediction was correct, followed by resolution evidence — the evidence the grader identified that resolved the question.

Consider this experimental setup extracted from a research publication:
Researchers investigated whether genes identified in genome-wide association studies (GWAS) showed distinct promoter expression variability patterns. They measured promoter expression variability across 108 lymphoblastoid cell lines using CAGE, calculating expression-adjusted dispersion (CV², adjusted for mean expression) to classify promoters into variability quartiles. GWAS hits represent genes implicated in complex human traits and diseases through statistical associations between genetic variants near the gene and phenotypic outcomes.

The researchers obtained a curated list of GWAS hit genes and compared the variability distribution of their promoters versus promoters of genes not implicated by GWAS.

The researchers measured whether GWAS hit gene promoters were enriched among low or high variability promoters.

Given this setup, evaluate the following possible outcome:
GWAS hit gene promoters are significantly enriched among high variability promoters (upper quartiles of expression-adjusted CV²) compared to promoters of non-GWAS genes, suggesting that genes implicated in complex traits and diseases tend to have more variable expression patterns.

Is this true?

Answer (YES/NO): YES